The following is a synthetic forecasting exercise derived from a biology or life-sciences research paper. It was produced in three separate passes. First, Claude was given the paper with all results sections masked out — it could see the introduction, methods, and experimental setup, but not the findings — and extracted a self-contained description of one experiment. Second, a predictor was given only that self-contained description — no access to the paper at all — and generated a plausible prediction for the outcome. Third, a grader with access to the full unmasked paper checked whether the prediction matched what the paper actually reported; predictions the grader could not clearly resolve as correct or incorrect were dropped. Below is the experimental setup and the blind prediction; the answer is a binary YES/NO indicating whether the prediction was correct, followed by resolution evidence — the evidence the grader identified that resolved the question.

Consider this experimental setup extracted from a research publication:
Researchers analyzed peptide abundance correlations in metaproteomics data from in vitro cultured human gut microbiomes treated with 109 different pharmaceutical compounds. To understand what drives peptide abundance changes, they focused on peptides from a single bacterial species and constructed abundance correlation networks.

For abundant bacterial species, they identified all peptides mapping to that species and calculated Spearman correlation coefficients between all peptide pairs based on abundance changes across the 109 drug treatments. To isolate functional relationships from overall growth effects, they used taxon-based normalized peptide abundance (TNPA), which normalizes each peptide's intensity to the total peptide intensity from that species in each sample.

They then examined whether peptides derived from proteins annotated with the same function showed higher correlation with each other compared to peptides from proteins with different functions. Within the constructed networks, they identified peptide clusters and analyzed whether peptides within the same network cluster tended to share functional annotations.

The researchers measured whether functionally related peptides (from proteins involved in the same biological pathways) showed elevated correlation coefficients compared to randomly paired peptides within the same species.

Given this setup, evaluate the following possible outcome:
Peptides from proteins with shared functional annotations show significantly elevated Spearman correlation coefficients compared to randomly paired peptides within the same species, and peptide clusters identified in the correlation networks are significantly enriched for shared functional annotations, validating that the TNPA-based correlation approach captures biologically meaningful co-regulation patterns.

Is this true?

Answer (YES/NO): YES